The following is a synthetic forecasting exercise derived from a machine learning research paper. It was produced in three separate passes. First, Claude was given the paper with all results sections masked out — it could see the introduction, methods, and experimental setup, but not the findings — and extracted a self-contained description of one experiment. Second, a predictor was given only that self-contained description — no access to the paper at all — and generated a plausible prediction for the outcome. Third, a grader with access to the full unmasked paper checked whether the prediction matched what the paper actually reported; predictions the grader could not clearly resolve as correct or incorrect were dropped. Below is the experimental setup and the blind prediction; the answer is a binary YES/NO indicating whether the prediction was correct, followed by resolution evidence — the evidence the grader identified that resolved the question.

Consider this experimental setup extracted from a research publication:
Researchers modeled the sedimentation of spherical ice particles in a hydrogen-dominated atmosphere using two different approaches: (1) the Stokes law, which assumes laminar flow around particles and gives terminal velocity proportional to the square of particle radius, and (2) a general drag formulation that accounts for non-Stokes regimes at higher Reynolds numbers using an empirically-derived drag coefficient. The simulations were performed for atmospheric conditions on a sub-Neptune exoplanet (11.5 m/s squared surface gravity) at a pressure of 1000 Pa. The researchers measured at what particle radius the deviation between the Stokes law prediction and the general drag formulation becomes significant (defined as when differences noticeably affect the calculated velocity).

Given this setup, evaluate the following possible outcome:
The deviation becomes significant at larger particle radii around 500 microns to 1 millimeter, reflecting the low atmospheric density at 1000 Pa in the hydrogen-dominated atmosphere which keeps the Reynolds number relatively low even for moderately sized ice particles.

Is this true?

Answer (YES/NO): NO